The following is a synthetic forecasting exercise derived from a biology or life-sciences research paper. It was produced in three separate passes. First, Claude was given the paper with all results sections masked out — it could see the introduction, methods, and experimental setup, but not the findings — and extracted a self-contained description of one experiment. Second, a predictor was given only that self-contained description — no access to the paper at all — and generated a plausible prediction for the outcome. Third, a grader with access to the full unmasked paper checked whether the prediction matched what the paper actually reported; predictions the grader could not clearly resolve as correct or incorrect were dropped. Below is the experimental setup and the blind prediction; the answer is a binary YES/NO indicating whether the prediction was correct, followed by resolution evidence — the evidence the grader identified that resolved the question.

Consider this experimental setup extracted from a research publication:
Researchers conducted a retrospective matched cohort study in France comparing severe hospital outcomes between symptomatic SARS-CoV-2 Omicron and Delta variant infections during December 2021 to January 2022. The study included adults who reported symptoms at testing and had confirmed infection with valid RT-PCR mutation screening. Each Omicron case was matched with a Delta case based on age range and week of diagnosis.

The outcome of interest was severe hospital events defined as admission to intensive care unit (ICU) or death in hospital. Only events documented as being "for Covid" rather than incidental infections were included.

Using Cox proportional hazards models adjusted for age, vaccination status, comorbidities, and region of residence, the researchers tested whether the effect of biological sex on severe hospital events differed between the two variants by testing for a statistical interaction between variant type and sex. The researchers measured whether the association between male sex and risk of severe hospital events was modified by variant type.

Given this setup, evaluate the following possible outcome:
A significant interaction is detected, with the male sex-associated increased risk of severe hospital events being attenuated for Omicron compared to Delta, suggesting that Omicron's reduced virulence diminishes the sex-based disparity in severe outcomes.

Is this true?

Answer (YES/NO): NO